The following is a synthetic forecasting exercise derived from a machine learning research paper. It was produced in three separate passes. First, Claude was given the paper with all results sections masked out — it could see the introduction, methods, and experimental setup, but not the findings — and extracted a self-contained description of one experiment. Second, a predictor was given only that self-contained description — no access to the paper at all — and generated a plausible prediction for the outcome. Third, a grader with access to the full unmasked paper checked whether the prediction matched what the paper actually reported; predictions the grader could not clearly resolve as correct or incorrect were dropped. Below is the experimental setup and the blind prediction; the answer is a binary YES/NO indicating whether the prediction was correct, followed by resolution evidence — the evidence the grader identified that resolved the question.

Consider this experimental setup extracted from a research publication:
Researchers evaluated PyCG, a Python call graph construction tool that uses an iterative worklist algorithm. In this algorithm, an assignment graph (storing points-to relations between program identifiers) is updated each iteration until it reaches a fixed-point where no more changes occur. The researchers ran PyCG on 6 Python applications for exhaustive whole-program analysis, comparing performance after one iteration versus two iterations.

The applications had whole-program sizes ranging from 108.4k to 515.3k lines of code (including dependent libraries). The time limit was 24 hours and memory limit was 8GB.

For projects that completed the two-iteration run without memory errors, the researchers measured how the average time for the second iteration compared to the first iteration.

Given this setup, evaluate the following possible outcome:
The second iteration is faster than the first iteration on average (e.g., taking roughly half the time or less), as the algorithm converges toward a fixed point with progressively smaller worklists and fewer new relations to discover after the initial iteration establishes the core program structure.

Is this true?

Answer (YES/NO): YES